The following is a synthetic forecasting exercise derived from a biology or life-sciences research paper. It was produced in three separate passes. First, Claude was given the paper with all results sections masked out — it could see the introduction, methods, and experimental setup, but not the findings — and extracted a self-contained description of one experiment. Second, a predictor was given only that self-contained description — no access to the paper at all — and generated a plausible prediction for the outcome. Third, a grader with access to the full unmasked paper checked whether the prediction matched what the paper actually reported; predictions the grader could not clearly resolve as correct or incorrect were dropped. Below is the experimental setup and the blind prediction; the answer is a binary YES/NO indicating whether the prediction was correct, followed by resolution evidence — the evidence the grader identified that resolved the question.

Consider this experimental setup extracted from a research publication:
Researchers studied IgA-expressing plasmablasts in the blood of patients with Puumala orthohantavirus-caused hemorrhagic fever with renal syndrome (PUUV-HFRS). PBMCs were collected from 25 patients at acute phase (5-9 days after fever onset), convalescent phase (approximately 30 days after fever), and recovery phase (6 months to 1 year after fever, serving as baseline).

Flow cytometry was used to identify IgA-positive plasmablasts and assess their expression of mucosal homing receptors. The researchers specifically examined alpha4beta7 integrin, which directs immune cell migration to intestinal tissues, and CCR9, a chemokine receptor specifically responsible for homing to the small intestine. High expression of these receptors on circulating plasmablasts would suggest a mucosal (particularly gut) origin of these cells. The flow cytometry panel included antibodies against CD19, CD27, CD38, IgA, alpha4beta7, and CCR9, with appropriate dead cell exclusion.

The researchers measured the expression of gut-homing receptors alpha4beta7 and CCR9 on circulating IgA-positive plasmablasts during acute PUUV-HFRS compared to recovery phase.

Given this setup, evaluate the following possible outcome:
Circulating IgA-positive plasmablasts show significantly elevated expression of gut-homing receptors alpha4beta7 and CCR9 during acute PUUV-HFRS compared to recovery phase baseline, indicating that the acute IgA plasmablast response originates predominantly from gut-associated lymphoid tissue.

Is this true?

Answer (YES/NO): NO